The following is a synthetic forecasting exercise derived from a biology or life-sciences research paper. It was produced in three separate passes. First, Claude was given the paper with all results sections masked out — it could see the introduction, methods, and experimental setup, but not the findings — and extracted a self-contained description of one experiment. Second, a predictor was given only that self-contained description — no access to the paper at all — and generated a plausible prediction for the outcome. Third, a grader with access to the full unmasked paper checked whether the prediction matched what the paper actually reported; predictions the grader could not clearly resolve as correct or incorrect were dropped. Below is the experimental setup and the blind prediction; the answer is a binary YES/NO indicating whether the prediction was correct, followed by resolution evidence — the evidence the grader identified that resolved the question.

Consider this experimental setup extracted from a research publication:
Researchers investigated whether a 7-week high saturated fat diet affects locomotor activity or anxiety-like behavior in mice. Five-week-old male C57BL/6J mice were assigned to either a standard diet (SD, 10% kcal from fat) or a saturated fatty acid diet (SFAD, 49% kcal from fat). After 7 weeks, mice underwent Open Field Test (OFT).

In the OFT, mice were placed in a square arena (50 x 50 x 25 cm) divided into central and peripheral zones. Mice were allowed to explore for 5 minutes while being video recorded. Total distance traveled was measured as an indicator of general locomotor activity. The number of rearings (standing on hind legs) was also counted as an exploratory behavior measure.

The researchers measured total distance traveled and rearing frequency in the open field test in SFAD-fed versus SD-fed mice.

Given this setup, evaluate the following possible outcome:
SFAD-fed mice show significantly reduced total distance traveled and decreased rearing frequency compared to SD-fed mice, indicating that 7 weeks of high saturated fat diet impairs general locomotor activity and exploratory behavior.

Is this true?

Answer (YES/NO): NO